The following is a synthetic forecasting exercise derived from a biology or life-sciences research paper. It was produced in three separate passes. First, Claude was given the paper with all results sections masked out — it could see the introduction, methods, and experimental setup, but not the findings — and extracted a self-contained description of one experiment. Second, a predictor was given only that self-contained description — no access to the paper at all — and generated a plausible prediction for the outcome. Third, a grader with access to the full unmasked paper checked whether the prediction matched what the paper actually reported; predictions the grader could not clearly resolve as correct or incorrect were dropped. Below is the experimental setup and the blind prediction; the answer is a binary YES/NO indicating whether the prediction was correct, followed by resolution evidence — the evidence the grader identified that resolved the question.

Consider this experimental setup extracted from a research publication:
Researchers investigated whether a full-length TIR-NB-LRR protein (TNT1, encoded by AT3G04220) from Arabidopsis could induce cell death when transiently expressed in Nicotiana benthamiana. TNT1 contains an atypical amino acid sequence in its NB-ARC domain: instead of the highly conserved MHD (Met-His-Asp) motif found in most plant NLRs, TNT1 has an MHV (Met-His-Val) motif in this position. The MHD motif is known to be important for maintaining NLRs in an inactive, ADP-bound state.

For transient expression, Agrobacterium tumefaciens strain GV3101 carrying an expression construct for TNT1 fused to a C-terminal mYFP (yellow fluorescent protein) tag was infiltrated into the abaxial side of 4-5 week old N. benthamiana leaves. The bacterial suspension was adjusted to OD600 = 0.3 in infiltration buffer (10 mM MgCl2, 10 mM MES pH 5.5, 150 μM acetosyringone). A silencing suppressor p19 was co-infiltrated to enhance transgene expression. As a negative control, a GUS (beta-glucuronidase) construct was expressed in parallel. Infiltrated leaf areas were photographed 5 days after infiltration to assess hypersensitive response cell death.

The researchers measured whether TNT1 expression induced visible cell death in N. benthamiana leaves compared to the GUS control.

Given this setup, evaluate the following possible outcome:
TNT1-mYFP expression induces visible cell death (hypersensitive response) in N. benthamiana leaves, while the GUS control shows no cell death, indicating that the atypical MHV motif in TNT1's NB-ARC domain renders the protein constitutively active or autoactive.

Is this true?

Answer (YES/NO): YES